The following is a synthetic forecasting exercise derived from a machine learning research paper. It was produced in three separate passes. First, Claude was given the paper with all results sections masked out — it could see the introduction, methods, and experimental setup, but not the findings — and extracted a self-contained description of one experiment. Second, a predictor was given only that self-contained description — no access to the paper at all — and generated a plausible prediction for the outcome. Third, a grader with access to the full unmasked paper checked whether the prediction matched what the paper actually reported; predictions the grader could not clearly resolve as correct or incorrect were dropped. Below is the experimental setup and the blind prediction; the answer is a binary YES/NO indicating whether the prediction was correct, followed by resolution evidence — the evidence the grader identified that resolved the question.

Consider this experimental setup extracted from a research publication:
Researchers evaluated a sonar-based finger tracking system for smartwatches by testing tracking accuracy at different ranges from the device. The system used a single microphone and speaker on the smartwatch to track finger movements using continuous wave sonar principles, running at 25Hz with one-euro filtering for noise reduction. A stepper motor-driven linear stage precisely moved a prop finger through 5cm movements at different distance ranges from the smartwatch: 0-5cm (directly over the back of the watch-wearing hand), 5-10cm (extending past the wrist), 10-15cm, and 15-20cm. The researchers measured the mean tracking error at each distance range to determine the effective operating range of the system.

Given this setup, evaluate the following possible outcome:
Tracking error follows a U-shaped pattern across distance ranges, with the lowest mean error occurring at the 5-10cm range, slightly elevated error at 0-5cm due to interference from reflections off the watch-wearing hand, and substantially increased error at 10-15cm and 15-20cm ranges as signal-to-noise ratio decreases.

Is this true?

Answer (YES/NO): NO